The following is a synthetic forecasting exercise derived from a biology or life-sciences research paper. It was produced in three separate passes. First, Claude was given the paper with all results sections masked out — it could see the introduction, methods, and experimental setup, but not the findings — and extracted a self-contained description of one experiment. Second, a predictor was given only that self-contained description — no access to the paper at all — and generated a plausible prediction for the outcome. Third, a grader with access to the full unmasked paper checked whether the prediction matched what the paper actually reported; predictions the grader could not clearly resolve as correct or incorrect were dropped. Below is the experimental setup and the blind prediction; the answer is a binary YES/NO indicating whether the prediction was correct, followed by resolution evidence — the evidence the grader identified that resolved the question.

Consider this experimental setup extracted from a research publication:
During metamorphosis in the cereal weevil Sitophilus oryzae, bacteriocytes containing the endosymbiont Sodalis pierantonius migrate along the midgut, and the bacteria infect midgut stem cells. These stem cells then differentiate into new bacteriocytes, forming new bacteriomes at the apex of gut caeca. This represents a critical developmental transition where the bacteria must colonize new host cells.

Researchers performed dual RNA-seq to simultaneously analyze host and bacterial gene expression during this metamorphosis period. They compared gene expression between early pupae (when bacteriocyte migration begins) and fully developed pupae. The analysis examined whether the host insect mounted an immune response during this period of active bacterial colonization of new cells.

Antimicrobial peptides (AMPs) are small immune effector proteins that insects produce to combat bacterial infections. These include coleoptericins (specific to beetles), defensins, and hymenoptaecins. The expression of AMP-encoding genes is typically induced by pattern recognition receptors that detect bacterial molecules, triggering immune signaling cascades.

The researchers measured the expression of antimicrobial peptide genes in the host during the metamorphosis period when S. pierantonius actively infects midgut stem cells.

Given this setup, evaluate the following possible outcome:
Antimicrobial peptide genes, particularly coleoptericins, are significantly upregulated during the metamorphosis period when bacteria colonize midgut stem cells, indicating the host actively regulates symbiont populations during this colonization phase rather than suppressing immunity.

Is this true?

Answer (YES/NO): NO